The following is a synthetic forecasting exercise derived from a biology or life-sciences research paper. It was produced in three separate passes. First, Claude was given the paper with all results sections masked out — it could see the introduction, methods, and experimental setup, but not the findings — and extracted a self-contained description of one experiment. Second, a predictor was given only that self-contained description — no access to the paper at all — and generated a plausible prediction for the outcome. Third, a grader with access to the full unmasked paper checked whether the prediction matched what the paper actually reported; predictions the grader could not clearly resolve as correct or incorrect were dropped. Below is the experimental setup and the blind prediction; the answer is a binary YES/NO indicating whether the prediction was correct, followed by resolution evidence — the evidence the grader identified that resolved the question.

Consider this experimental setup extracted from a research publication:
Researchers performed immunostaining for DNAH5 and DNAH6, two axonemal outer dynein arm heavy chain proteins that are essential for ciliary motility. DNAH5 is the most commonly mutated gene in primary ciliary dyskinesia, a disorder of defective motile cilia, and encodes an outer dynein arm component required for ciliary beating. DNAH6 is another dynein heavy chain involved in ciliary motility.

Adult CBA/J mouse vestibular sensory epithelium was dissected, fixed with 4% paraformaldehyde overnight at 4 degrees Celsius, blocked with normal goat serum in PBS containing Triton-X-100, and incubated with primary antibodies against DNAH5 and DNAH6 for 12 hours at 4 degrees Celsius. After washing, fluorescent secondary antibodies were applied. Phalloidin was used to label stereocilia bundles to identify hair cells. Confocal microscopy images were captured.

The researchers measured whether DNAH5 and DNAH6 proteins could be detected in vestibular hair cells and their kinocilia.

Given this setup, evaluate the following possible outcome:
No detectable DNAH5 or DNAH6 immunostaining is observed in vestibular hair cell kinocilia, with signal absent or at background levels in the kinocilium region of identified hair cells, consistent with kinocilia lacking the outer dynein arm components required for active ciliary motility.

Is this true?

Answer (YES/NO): NO